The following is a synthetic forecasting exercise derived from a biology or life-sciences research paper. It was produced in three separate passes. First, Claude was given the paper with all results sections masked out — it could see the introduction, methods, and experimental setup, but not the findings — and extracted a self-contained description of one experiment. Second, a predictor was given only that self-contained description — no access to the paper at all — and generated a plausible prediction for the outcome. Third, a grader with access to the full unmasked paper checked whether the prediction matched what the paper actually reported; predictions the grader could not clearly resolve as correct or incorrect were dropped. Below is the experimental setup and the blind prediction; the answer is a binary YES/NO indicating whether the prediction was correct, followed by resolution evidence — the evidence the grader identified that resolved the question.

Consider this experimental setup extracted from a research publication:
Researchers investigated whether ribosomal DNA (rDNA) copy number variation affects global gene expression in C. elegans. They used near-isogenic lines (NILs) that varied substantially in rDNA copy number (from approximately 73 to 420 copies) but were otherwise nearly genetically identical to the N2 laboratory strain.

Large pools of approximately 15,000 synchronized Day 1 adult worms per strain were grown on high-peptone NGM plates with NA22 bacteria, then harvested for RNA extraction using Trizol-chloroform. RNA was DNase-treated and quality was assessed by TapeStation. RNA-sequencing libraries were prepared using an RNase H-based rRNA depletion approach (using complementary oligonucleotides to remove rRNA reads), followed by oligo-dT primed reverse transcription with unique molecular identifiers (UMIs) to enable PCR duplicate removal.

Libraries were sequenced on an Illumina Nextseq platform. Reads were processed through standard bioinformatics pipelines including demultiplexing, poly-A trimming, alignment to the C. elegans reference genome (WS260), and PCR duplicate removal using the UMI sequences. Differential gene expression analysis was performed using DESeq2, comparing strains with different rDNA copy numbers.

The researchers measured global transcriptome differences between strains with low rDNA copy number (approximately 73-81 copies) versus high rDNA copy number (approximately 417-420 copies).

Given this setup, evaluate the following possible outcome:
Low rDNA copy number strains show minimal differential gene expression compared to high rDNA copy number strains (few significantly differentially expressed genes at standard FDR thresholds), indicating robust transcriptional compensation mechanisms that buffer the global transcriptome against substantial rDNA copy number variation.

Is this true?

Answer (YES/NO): YES